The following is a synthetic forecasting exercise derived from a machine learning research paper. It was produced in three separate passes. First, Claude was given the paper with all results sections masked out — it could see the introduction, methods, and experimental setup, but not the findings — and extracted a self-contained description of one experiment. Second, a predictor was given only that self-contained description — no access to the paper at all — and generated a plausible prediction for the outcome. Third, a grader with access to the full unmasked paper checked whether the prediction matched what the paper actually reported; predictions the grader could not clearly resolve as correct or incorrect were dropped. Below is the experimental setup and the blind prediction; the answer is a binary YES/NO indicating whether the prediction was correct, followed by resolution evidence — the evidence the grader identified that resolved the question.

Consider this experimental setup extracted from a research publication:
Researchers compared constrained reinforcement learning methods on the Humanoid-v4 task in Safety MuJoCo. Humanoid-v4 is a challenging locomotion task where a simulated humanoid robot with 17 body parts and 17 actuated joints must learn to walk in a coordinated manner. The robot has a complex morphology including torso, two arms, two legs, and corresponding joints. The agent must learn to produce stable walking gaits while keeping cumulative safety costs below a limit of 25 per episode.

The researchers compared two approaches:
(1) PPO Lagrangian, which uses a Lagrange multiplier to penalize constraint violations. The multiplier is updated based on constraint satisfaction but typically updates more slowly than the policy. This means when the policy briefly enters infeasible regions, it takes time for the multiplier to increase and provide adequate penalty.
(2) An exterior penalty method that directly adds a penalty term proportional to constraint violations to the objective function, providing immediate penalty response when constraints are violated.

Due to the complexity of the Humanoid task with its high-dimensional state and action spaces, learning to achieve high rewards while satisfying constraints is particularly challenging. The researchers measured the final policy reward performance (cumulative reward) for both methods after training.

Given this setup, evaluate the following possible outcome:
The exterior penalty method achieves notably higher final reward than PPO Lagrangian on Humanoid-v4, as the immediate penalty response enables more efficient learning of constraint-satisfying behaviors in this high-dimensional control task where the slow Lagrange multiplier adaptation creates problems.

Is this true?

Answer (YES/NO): NO